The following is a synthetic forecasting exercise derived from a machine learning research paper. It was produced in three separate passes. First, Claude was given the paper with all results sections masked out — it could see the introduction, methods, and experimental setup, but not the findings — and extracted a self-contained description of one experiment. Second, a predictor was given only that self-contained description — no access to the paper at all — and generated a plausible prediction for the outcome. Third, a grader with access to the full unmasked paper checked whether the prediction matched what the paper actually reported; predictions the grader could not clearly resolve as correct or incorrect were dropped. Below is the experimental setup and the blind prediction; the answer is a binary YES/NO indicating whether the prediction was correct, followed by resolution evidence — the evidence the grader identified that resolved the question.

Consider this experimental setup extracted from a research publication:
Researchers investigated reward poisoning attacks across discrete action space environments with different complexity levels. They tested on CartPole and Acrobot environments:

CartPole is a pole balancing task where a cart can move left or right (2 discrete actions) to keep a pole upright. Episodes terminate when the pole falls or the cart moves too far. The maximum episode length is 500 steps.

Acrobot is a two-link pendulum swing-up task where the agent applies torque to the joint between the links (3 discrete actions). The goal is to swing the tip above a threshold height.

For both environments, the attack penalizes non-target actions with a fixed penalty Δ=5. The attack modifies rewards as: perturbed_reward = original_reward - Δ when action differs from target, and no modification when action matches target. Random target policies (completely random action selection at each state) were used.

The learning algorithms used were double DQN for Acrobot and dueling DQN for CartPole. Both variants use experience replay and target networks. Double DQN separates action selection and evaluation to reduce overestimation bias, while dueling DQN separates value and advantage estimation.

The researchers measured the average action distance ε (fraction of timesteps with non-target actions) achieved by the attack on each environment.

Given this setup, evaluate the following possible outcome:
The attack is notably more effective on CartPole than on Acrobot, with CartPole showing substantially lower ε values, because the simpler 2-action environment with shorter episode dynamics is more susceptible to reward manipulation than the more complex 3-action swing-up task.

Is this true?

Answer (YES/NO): NO